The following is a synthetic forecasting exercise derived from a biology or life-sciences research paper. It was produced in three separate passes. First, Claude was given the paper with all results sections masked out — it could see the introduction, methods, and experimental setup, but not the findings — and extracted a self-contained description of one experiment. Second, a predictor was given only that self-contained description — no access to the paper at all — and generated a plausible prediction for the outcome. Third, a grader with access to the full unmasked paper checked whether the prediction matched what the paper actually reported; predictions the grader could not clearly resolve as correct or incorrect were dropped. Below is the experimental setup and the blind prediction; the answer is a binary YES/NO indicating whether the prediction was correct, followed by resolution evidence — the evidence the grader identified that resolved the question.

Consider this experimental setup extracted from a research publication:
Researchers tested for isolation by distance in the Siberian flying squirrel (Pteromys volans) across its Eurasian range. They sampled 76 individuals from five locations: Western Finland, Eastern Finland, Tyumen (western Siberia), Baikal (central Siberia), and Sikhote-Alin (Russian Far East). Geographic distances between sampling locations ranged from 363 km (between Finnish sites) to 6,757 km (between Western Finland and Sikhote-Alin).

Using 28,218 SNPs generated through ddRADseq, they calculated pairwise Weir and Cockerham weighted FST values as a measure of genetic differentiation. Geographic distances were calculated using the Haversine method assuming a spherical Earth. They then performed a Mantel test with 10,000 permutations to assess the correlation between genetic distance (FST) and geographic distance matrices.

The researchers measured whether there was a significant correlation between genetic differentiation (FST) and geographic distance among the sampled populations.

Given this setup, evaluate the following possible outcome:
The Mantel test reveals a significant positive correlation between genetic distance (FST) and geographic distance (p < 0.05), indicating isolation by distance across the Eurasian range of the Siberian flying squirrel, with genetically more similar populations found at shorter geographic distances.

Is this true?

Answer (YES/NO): YES